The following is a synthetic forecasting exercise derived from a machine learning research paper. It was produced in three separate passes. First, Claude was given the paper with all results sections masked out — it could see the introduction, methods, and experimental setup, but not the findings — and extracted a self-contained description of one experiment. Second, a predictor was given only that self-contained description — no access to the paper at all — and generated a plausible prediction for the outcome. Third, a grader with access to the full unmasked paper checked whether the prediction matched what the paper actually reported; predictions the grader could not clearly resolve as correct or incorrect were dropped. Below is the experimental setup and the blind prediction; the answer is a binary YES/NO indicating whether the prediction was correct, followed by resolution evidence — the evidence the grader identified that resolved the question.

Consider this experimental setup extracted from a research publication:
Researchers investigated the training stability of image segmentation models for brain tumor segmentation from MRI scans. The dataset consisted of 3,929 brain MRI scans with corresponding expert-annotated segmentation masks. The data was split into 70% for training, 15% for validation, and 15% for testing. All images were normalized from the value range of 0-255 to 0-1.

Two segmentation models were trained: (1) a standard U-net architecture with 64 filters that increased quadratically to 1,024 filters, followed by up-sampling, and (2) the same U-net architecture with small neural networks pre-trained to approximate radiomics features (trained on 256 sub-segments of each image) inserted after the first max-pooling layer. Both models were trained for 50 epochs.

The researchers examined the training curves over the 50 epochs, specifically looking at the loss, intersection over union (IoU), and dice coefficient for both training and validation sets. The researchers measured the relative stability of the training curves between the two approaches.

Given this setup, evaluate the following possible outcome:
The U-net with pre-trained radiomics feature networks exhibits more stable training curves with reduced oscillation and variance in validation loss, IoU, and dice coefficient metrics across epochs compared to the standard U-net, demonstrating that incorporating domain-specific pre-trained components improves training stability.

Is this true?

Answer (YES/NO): YES